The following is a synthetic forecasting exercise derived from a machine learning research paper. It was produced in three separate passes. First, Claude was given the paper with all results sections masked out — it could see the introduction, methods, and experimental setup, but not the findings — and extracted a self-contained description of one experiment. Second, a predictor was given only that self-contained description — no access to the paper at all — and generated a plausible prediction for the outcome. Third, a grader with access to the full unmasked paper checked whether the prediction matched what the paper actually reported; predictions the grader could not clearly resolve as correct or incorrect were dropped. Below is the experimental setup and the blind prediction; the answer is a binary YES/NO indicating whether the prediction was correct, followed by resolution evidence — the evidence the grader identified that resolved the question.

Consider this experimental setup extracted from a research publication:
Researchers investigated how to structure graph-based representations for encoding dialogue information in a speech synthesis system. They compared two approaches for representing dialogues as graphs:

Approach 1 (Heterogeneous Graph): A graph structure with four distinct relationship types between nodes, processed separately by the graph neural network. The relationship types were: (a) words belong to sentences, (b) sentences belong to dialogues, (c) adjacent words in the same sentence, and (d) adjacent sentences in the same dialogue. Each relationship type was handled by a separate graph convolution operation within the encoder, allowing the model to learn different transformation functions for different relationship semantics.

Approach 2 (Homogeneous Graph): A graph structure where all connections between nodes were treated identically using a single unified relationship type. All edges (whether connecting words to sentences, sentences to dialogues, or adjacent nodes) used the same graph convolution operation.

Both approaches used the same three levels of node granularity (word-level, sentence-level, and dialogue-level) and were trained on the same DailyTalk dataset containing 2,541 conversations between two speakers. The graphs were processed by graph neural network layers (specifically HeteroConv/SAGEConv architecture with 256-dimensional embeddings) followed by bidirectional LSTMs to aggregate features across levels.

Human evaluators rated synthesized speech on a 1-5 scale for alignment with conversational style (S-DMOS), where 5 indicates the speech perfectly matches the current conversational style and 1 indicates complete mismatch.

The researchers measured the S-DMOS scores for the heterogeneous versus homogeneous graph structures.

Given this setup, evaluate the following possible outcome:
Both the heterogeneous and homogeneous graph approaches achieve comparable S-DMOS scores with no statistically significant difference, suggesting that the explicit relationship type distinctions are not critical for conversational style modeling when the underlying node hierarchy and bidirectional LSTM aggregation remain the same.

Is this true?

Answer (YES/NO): NO